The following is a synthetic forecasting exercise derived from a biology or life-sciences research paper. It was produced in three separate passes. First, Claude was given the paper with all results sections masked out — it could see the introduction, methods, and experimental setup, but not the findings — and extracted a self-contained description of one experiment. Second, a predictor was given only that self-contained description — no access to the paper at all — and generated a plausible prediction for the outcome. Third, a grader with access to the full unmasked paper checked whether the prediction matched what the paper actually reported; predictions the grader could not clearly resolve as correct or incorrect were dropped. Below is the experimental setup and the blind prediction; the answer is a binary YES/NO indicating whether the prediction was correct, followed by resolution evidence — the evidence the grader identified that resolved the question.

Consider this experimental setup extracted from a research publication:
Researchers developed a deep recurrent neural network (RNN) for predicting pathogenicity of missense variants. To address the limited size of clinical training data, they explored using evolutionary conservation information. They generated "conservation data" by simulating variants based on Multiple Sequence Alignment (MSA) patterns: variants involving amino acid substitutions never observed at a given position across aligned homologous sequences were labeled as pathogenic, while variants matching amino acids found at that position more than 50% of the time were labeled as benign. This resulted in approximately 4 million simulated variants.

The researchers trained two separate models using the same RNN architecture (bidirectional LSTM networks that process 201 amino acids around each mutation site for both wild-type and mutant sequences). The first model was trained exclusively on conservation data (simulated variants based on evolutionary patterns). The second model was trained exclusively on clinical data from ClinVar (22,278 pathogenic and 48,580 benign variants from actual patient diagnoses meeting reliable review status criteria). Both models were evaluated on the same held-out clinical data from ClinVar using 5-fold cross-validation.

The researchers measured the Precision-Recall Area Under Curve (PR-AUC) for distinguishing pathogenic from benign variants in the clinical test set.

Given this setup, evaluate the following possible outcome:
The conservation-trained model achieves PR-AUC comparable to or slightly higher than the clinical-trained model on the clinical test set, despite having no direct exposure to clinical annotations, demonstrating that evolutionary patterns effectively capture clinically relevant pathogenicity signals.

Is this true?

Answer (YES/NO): NO